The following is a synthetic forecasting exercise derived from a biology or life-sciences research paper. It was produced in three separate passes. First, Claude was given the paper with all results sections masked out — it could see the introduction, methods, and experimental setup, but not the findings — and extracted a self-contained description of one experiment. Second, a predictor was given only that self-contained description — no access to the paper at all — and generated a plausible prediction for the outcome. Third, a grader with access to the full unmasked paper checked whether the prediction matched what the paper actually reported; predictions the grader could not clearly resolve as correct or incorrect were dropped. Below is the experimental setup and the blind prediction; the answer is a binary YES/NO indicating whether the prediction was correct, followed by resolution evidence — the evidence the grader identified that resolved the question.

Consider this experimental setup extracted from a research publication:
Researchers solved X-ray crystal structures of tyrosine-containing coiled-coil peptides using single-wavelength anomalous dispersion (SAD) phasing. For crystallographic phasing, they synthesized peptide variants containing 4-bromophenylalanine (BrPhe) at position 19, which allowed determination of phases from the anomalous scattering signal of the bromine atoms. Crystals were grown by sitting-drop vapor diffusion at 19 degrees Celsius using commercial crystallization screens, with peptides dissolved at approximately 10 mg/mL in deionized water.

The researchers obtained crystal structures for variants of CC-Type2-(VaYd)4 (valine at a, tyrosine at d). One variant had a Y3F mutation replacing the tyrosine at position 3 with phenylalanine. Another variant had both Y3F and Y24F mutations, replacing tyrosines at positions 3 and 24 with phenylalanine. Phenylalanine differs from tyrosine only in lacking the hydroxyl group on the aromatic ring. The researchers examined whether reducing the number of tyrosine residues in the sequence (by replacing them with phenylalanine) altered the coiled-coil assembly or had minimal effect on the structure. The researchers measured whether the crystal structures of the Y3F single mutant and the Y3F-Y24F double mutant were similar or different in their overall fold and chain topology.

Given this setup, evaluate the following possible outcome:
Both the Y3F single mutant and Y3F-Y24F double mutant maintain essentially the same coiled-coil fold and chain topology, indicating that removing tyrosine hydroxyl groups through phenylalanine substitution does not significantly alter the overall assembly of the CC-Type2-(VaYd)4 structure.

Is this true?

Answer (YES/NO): YES